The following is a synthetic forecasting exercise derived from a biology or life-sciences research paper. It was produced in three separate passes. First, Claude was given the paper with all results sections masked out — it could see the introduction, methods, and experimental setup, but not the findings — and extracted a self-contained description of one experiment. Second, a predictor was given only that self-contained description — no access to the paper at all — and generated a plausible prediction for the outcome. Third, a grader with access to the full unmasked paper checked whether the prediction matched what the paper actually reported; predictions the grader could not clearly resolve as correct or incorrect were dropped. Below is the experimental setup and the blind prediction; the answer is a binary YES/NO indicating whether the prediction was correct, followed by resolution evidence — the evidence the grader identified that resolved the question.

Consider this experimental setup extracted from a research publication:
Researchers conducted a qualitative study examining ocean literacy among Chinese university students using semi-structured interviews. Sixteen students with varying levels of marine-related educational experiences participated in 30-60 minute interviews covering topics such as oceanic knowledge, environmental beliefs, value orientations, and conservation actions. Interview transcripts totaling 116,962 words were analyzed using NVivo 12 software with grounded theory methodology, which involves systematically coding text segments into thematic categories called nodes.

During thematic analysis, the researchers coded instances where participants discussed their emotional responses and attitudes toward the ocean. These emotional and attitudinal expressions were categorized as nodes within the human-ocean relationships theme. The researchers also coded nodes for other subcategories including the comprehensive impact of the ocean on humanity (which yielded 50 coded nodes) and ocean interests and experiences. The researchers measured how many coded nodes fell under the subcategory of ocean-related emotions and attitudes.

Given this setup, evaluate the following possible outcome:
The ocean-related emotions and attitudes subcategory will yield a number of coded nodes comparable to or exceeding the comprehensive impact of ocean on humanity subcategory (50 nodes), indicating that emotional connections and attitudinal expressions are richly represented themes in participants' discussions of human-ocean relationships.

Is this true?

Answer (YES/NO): YES